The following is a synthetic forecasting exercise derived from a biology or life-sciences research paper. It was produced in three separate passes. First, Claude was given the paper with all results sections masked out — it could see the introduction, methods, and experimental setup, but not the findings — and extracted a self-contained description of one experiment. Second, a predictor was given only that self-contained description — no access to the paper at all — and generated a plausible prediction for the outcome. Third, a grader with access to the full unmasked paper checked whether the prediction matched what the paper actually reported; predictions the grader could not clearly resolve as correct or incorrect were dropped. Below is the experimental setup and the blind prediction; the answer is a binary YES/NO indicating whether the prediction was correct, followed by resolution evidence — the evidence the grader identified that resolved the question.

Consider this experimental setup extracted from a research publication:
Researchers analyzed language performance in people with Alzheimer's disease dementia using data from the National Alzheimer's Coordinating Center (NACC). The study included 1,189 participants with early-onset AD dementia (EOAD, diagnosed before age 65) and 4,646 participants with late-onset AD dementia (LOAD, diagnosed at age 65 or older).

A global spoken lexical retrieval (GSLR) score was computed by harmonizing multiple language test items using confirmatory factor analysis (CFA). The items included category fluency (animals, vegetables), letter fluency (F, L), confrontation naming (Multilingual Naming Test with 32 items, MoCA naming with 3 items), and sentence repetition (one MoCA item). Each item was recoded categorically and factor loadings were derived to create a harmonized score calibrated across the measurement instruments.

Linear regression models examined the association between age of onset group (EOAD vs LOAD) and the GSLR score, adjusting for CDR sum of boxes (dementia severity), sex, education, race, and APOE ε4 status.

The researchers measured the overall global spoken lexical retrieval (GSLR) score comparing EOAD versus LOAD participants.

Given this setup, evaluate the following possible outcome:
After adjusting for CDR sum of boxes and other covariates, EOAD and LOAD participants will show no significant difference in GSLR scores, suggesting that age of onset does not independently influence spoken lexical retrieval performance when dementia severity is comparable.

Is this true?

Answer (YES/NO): NO